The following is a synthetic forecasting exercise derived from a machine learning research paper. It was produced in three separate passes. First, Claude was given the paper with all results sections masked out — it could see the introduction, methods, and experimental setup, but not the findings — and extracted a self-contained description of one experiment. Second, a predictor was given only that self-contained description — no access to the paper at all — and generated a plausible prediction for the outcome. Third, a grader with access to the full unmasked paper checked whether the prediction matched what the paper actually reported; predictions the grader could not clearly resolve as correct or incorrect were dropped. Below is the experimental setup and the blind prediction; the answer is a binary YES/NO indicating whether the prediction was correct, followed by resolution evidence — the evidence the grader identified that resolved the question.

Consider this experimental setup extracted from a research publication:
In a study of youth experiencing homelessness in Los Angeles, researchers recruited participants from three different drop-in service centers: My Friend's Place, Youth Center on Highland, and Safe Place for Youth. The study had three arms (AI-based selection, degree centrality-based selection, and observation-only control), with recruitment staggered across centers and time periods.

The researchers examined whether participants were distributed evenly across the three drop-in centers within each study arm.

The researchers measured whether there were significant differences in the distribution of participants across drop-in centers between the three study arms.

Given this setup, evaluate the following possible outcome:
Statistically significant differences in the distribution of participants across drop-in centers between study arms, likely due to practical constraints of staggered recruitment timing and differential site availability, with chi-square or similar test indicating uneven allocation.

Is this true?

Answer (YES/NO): YES